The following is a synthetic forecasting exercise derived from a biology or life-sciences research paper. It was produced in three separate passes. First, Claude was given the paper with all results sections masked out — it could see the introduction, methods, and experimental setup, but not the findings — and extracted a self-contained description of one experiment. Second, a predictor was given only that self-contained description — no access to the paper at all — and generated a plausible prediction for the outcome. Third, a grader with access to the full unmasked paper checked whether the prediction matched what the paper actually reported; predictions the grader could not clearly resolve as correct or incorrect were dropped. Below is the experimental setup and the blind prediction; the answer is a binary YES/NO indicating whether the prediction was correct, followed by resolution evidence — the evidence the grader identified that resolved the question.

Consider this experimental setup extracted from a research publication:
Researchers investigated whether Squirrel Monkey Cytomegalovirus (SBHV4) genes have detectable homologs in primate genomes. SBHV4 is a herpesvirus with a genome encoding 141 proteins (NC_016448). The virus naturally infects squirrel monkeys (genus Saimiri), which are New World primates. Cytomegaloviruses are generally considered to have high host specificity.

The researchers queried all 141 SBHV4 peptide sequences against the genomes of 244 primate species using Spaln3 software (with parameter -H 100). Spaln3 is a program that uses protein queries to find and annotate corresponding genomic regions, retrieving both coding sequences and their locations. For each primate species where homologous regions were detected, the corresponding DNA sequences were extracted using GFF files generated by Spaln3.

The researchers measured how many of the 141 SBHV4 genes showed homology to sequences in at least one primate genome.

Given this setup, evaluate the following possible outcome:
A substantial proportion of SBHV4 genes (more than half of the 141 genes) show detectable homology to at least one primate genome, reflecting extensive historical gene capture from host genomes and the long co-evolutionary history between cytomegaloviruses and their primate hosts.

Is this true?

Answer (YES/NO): NO